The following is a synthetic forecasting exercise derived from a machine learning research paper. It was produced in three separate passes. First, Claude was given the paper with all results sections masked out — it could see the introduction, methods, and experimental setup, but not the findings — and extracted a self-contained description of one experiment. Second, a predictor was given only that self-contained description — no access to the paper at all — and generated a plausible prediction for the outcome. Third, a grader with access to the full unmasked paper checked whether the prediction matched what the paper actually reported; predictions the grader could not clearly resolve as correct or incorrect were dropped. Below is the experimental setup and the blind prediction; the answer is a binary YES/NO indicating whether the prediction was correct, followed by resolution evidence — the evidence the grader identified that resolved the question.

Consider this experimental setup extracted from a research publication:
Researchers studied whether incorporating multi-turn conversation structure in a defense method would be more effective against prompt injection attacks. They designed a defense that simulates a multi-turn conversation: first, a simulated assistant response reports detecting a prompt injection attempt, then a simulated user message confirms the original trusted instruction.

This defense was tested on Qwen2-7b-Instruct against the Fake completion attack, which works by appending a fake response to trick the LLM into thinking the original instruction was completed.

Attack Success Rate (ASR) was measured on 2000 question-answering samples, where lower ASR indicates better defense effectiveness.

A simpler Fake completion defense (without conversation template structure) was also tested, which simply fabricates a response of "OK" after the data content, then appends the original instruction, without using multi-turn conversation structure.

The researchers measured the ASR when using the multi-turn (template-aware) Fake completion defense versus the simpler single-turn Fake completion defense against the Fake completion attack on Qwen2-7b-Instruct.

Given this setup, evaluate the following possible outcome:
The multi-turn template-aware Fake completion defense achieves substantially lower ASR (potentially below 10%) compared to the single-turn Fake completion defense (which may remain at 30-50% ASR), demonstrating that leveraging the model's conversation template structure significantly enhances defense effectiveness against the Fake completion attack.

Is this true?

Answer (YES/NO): NO